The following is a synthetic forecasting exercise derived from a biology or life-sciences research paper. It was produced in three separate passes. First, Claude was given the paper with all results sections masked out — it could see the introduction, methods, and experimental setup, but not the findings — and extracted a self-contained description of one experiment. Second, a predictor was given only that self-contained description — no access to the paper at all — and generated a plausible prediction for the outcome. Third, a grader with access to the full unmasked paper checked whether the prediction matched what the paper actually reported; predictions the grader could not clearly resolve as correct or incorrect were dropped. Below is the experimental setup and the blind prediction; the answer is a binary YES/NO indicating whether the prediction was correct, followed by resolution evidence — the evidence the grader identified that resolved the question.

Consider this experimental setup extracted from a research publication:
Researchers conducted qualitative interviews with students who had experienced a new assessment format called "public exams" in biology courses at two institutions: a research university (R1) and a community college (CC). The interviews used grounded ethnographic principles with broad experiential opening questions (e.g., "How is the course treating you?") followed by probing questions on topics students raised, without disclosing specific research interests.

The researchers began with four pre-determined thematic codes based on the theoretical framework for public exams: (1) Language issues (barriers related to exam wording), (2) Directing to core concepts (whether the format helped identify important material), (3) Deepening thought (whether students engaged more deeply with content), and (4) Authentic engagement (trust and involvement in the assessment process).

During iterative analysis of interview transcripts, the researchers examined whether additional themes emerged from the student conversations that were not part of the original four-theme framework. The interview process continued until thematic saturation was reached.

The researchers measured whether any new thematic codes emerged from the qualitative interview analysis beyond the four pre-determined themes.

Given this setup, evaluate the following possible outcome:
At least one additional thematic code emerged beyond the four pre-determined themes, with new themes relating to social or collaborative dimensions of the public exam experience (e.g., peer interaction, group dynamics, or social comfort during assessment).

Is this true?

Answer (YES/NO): YES